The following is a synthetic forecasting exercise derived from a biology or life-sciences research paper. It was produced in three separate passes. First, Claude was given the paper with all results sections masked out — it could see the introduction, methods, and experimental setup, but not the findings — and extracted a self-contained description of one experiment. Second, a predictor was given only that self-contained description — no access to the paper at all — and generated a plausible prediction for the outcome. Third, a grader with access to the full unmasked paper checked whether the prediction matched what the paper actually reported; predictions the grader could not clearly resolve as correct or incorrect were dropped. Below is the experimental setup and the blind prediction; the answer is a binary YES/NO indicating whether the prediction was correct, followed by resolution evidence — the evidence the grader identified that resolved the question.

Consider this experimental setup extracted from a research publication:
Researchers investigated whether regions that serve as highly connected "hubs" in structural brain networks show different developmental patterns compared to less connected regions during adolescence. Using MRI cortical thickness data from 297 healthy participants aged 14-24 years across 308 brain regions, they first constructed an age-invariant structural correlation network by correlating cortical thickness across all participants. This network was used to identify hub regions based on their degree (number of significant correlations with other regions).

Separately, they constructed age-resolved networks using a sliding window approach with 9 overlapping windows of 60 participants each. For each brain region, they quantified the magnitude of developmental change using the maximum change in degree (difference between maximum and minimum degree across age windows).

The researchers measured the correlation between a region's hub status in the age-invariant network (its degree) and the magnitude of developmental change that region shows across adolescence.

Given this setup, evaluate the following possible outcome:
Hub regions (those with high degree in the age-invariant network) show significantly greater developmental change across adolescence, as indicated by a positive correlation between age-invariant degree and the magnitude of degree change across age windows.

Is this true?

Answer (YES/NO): NO